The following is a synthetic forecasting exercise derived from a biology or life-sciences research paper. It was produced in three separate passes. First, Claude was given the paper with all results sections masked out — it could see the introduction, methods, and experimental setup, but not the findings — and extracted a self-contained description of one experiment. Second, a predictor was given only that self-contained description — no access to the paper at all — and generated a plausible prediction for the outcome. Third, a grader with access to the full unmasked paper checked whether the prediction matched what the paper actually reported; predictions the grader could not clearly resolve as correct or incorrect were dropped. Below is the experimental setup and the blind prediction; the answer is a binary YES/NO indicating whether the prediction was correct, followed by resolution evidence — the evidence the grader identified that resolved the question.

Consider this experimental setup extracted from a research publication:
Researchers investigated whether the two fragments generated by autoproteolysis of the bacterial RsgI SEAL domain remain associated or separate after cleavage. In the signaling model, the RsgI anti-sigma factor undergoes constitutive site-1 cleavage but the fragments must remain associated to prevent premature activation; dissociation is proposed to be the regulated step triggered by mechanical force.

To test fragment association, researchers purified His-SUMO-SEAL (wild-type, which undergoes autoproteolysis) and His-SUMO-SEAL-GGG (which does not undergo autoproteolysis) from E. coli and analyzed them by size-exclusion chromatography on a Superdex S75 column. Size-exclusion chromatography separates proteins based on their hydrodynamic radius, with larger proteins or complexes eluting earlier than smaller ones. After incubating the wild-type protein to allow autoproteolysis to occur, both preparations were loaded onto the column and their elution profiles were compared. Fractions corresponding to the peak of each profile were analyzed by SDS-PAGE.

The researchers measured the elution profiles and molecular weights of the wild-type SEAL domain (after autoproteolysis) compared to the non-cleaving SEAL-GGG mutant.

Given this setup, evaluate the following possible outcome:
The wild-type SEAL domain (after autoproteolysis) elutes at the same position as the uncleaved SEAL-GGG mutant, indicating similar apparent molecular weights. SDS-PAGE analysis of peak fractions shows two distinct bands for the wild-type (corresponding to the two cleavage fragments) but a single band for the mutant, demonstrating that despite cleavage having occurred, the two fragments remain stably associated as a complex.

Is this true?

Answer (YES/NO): YES